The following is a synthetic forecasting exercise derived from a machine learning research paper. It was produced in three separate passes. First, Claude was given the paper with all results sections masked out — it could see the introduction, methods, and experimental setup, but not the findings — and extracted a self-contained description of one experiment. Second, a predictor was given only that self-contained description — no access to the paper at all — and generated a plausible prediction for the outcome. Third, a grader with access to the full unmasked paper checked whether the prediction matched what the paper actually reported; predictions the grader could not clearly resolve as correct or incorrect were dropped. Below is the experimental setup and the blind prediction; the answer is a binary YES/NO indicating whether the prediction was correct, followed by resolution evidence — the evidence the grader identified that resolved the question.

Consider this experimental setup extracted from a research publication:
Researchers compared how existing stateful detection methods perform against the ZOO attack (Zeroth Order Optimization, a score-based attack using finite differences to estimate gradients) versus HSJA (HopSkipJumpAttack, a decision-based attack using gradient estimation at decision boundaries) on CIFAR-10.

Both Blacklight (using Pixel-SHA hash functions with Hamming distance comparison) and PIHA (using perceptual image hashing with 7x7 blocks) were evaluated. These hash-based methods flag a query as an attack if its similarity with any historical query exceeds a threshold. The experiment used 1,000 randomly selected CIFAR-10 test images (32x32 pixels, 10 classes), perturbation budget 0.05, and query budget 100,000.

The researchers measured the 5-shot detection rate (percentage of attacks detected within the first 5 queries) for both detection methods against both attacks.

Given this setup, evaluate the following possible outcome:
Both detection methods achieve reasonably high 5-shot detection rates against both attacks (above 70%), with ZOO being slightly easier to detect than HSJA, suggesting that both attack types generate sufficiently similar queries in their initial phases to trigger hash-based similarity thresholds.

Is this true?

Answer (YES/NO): NO